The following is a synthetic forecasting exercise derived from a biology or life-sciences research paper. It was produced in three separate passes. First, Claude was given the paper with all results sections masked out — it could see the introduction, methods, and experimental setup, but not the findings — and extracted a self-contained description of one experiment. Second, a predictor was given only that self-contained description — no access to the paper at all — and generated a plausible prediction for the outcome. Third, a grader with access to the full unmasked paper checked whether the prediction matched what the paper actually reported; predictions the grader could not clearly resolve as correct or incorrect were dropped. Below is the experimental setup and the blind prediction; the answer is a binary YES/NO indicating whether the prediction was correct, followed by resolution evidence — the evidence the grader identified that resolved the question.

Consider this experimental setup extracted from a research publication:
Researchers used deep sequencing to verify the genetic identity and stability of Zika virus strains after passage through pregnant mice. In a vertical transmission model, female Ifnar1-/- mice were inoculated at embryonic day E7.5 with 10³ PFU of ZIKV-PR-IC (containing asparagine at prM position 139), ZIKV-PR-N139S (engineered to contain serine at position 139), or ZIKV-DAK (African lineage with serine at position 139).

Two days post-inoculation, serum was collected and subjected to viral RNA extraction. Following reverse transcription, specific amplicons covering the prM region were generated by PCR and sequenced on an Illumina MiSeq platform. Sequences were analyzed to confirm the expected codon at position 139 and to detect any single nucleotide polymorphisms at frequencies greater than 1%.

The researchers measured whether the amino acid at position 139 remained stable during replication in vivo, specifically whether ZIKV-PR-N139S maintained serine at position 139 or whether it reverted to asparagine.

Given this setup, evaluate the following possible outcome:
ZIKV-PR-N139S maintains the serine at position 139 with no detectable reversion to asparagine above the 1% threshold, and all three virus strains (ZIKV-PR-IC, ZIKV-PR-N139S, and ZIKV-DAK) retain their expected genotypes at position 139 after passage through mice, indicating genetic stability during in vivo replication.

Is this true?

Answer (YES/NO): YES